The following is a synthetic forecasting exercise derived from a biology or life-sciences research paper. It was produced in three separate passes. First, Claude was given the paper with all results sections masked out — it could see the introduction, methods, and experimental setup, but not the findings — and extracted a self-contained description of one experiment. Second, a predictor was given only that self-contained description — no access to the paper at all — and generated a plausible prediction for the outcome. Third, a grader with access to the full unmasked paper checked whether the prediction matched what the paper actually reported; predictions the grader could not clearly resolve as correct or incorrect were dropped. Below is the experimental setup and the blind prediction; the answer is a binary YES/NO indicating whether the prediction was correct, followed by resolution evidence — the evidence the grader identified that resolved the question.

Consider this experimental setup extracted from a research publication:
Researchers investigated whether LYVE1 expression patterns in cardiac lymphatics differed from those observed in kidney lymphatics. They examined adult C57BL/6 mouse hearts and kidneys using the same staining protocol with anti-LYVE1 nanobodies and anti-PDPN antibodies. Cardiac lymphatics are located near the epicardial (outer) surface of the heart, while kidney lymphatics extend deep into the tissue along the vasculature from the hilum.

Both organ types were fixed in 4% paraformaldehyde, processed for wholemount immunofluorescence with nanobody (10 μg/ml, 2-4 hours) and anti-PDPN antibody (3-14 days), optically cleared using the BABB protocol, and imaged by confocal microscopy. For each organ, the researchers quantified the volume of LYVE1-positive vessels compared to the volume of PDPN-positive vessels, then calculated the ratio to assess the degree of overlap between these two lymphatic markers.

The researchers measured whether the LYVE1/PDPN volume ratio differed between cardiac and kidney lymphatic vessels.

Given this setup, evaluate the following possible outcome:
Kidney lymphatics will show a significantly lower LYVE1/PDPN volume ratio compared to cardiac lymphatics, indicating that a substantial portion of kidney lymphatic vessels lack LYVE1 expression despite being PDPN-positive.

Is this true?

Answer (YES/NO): YES